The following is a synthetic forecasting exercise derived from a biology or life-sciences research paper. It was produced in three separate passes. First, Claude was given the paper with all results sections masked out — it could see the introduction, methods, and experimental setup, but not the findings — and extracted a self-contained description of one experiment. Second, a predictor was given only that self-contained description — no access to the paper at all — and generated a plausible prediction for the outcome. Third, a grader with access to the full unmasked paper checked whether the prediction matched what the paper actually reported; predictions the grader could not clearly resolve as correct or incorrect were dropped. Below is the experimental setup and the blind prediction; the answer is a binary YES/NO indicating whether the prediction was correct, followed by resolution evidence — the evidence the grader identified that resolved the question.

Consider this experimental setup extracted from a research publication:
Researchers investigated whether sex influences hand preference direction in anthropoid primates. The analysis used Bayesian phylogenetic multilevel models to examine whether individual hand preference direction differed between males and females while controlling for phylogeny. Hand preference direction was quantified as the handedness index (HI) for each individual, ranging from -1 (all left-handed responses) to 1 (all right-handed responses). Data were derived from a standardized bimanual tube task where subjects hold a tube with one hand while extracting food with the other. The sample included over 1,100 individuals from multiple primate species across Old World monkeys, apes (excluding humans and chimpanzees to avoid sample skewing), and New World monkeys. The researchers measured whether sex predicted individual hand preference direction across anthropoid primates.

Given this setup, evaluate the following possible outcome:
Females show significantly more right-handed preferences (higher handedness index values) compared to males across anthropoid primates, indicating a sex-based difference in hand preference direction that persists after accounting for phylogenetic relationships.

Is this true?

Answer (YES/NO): NO